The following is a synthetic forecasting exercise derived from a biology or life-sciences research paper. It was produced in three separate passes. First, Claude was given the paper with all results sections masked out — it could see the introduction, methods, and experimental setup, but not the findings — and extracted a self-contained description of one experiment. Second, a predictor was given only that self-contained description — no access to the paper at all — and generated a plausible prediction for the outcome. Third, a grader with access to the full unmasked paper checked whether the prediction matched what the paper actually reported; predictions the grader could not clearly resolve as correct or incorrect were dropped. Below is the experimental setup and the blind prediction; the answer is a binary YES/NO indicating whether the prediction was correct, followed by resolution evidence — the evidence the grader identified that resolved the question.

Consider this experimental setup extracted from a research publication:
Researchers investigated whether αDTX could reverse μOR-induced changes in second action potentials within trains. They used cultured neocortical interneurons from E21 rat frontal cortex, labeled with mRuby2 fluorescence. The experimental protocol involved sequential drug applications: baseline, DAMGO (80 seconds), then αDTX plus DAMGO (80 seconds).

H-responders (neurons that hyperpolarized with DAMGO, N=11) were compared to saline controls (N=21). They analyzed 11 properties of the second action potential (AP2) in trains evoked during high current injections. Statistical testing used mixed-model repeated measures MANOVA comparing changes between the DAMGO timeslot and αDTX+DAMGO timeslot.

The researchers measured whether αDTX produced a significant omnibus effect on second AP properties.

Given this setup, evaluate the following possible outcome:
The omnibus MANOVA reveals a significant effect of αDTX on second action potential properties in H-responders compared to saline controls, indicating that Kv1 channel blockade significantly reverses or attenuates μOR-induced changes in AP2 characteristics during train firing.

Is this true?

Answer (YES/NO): NO